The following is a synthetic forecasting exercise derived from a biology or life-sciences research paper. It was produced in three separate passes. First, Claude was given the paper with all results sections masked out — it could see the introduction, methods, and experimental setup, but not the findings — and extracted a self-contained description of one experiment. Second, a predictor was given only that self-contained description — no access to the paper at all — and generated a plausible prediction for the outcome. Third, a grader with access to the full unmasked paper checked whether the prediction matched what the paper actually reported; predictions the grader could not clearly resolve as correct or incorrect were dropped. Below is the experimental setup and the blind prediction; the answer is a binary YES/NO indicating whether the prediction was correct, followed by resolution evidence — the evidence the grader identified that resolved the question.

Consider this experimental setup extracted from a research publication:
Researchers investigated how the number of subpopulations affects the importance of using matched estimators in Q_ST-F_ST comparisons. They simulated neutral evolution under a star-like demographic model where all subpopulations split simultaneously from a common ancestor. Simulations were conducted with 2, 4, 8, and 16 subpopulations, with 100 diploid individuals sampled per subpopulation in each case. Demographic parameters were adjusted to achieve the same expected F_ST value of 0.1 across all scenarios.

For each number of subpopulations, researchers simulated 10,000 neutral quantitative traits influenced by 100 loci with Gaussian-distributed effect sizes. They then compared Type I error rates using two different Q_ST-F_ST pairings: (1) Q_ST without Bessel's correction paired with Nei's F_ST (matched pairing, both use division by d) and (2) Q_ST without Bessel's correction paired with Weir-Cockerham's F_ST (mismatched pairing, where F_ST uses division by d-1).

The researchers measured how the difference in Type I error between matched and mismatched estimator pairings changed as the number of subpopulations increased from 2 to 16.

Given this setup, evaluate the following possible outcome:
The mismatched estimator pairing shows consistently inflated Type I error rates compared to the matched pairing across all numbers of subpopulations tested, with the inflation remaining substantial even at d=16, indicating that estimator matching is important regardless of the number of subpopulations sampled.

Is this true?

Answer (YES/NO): NO